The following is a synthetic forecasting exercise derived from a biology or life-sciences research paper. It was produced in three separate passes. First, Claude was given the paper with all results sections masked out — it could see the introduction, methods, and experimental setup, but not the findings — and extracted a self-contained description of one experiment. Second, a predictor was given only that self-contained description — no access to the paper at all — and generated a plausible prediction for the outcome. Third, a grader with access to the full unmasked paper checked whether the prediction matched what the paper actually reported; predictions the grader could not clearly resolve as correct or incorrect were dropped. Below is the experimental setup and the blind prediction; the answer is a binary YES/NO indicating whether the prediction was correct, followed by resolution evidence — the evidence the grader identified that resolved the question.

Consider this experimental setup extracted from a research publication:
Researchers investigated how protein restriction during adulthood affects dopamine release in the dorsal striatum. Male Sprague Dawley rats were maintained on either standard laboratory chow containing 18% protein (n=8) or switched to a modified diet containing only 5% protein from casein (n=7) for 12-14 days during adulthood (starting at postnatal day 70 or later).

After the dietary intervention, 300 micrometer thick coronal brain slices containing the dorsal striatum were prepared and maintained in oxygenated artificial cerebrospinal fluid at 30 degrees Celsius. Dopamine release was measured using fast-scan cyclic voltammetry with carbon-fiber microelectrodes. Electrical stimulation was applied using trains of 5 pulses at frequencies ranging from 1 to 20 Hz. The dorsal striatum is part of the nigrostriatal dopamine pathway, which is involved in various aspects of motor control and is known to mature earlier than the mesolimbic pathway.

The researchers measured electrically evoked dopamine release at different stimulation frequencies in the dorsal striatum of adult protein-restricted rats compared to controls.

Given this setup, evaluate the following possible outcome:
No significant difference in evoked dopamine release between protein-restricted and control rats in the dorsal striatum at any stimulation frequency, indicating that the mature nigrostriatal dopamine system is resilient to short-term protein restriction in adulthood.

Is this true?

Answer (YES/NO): YES